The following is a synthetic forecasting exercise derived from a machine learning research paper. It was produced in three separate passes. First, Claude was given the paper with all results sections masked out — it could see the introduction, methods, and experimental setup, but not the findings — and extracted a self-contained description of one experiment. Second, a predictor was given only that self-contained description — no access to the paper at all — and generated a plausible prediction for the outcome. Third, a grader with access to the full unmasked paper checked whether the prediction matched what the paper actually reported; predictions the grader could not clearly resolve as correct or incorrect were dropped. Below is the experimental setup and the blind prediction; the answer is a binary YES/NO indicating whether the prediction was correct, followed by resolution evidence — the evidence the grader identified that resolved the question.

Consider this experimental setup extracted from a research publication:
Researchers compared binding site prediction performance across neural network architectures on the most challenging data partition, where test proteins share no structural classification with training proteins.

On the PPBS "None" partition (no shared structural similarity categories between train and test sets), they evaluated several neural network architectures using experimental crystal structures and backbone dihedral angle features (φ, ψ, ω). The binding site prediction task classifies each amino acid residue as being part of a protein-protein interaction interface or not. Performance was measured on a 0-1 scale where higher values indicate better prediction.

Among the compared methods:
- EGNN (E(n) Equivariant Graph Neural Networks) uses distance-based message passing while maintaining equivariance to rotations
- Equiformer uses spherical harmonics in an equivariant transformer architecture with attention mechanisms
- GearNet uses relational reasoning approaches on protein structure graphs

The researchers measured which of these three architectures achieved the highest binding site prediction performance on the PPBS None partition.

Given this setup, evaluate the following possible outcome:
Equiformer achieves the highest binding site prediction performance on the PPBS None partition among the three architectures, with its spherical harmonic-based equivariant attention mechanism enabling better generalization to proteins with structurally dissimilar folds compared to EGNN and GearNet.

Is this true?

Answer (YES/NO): YES